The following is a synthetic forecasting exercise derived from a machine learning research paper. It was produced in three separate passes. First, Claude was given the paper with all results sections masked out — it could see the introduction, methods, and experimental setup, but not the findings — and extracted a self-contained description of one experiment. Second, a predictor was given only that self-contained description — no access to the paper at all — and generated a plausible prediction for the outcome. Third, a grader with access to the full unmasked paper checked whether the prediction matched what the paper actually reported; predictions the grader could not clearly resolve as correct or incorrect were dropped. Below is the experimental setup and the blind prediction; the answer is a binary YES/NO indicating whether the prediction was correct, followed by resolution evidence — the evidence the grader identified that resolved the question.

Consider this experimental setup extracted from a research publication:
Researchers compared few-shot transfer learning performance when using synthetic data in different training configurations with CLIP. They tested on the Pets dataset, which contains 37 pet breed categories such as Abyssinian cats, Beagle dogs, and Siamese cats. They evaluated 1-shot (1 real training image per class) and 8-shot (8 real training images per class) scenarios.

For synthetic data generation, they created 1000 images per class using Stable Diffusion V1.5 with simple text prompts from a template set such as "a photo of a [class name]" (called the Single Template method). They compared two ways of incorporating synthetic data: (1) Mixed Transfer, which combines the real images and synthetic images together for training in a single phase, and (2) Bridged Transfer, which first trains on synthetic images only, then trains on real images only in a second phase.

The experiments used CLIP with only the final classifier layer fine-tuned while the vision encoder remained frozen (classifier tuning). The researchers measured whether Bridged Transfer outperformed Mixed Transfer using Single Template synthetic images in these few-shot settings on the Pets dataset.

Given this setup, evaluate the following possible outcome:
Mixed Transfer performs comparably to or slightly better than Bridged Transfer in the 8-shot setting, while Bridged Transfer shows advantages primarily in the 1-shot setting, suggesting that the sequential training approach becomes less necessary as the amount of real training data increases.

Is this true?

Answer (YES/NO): YES